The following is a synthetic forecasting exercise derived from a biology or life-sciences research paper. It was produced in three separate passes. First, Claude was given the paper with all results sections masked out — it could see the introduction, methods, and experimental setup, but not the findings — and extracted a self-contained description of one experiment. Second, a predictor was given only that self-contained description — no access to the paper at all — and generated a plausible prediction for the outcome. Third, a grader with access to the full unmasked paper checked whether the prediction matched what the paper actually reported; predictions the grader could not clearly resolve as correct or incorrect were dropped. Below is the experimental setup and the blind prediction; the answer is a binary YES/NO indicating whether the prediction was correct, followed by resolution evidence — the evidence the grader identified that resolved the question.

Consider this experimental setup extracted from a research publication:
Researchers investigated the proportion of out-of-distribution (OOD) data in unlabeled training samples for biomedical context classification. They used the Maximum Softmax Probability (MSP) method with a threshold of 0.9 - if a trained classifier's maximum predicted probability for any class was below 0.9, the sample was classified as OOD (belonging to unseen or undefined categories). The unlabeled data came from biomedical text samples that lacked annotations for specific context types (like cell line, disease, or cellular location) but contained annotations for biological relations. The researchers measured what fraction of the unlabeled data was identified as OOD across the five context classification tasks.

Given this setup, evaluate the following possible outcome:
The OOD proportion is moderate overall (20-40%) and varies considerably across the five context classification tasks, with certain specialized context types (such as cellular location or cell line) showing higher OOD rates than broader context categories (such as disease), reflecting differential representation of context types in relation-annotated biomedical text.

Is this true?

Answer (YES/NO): NO